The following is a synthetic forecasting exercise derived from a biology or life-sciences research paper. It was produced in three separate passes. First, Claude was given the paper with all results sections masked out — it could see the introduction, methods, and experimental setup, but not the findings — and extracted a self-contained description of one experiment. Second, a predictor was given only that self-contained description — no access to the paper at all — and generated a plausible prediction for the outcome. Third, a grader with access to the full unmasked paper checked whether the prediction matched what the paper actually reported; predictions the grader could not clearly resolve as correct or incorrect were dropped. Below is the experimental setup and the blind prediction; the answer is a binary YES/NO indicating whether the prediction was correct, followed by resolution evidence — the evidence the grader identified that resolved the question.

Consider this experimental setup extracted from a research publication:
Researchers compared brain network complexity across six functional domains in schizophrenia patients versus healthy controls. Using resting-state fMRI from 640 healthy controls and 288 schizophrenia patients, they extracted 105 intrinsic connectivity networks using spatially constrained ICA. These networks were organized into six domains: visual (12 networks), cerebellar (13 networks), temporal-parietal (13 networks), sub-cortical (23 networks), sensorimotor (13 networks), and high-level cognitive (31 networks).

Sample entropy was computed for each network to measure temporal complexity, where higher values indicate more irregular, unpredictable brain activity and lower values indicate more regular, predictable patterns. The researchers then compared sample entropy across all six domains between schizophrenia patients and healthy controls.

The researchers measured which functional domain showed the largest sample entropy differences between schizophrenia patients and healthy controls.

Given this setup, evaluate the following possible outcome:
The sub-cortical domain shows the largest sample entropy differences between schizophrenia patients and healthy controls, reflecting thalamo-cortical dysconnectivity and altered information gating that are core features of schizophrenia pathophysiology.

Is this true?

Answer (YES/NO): NO